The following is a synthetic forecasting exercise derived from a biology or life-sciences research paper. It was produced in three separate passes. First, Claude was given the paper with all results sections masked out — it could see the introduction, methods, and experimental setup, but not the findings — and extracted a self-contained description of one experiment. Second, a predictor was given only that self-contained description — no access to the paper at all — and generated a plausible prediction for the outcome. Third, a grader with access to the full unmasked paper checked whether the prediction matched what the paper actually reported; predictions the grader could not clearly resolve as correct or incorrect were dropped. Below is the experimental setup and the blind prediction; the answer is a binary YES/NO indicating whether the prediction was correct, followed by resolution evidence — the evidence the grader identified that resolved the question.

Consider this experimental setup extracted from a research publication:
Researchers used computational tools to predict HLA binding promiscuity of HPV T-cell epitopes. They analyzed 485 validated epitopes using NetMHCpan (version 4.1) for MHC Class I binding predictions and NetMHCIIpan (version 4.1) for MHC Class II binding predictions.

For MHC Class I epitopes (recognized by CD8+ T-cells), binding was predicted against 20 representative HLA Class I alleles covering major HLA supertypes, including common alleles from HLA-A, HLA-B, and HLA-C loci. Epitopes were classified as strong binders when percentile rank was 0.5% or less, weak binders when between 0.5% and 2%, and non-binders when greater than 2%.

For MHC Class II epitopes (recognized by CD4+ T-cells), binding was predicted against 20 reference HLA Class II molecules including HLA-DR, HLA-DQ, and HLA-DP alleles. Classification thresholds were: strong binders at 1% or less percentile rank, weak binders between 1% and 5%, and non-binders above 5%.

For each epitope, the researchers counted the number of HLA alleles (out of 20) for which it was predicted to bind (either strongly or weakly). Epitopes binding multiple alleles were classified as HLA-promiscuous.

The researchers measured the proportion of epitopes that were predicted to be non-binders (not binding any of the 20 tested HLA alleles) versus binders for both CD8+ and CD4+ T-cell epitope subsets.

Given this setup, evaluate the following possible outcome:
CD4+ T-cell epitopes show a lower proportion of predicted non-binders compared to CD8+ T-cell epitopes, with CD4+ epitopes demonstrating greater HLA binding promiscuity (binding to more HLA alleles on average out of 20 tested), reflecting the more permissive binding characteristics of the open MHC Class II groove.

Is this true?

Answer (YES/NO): NO